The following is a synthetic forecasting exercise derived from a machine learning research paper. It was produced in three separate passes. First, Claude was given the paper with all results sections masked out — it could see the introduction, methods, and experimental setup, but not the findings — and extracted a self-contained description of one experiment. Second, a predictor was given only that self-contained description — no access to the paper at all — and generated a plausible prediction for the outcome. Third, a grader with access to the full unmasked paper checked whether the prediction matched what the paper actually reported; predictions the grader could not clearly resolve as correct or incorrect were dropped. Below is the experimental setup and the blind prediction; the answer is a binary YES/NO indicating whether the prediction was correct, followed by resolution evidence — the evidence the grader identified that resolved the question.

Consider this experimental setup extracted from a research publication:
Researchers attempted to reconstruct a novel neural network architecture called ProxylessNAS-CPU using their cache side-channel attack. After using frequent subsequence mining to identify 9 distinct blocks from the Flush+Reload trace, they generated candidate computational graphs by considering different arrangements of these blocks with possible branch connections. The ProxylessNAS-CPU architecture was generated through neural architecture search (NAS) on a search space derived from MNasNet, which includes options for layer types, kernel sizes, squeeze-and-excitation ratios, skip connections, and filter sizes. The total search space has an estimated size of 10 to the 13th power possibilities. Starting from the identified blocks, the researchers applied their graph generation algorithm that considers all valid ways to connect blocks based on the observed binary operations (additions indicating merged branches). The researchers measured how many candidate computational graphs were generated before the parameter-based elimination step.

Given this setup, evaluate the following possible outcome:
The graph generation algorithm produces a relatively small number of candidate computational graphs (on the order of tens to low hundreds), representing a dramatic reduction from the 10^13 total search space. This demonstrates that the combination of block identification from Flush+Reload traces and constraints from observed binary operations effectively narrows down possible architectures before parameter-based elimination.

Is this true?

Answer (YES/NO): NO